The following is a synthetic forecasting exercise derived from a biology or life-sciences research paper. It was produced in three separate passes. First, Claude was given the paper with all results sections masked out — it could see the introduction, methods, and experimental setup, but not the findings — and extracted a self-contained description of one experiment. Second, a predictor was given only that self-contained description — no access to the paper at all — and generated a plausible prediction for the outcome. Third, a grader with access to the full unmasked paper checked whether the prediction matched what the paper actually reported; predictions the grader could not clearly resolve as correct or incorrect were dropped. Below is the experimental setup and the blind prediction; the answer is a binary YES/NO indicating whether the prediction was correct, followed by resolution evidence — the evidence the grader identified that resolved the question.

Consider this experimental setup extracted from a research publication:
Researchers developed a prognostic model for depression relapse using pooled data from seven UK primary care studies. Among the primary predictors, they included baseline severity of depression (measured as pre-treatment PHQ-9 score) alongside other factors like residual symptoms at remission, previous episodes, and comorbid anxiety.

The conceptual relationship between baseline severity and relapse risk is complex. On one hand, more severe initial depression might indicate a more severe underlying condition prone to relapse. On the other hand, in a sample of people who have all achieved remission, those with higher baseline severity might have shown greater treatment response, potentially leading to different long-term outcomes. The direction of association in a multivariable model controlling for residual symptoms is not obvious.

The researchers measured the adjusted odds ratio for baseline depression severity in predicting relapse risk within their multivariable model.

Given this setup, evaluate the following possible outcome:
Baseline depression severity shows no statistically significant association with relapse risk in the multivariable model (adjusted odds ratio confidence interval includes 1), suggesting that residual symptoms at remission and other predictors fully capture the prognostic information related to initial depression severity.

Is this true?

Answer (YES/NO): NO